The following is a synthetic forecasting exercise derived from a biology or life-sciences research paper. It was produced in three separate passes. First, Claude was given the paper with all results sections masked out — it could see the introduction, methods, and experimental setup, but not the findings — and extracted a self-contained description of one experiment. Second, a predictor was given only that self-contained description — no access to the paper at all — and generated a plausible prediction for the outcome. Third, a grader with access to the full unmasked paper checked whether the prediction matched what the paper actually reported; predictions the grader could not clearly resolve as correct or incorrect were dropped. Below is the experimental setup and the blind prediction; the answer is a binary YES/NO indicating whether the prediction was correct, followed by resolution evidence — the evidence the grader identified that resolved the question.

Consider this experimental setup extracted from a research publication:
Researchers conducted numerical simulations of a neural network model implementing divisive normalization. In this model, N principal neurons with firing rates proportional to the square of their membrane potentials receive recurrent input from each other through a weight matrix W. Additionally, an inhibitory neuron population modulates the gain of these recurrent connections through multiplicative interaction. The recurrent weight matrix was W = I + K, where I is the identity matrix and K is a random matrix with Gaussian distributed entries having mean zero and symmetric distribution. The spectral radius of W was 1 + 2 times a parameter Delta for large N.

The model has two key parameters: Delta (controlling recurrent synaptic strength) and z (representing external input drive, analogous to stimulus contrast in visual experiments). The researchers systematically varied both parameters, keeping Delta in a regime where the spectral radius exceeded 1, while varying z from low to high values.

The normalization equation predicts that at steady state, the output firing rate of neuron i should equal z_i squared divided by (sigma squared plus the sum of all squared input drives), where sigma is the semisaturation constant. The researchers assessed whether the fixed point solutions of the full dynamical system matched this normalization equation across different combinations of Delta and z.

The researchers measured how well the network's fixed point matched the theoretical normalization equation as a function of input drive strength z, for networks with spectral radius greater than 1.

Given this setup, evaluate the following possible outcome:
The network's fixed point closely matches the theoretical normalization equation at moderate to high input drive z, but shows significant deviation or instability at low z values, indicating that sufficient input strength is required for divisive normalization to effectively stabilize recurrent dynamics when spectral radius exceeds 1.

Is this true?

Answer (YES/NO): YES